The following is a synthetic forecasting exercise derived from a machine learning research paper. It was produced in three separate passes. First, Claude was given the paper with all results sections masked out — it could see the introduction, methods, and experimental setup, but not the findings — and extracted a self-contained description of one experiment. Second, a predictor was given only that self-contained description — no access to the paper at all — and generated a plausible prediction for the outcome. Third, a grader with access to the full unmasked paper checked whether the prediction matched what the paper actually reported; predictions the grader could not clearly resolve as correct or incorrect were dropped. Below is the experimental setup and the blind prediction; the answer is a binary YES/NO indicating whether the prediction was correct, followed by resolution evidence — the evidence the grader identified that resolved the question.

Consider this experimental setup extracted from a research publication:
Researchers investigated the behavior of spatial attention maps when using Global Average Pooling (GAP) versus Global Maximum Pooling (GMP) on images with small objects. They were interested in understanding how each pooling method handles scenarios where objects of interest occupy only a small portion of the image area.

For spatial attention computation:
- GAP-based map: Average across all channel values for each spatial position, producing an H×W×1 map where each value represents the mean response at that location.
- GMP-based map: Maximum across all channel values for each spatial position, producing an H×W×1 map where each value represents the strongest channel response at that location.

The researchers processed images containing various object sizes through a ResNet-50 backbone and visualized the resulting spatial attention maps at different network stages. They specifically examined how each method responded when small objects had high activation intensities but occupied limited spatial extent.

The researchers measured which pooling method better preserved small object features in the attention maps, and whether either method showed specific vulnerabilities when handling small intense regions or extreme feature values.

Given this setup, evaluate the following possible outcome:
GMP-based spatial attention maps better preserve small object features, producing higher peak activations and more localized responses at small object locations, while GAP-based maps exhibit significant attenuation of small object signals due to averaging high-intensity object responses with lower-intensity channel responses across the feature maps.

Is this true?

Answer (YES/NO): YES